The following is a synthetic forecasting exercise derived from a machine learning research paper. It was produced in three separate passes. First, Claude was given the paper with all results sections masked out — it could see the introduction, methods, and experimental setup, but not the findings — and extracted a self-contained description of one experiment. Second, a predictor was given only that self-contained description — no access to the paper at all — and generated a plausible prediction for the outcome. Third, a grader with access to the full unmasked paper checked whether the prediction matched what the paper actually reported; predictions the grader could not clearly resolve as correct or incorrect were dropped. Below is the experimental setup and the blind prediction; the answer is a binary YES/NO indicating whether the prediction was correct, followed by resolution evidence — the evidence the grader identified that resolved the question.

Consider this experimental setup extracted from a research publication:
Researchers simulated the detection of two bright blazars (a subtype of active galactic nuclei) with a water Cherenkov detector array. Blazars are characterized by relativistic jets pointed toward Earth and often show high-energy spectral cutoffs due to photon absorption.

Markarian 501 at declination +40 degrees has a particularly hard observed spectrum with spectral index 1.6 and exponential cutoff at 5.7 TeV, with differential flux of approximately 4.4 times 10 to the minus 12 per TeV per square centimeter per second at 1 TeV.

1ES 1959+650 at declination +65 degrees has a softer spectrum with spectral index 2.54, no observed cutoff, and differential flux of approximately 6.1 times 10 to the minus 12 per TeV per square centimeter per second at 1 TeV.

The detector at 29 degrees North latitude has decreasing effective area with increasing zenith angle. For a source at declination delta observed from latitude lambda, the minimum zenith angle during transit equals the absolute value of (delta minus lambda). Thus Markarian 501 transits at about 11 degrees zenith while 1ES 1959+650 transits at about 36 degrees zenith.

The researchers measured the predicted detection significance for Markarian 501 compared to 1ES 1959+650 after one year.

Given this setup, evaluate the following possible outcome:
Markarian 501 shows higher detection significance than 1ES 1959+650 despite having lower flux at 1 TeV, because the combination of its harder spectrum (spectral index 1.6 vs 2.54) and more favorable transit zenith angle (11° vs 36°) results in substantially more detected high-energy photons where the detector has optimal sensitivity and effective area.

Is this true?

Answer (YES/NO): YES